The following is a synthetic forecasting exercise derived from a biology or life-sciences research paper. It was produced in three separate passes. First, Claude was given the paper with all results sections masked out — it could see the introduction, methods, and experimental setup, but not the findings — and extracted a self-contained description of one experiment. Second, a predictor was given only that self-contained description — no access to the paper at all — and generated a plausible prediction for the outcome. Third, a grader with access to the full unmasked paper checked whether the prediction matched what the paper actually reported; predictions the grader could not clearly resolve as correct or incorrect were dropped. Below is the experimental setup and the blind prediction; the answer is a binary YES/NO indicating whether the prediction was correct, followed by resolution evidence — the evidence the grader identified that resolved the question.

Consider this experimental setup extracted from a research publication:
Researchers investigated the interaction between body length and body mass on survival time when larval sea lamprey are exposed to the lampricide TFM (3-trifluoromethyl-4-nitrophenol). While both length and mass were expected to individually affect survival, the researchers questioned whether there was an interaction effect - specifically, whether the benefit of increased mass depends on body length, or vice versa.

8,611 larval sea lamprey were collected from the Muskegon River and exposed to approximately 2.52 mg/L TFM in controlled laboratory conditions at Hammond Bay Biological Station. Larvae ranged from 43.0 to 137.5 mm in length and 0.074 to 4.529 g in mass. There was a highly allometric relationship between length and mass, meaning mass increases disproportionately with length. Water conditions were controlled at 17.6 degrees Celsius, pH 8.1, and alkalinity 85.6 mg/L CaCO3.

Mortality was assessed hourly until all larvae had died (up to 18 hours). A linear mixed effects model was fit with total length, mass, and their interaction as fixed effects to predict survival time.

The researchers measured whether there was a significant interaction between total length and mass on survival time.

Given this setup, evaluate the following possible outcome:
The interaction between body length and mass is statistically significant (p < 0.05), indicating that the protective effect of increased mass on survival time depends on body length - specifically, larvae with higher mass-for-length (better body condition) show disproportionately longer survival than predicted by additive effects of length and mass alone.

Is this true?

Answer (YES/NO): NO